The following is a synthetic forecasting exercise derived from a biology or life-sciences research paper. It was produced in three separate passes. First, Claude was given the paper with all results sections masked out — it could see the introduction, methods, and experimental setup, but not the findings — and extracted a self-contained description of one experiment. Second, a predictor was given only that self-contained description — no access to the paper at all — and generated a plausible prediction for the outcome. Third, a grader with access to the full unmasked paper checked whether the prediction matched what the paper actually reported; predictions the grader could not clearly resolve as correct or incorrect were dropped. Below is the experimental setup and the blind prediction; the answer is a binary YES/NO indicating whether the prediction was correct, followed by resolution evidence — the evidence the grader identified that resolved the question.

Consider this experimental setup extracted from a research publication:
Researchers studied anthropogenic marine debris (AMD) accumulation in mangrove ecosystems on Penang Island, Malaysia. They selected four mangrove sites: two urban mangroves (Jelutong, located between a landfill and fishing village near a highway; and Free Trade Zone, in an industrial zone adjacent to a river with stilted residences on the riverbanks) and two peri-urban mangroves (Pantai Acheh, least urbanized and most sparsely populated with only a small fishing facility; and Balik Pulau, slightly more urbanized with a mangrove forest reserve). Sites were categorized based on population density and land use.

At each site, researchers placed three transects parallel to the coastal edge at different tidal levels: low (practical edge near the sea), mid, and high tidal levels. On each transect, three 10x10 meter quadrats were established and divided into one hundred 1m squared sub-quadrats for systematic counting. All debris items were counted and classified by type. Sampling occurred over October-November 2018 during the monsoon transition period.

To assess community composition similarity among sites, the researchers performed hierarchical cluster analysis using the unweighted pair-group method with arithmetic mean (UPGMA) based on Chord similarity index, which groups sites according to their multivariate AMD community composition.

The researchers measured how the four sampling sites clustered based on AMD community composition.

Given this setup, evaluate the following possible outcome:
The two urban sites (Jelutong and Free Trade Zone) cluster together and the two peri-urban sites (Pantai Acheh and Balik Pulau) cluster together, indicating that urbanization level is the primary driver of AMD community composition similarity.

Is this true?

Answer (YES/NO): NO